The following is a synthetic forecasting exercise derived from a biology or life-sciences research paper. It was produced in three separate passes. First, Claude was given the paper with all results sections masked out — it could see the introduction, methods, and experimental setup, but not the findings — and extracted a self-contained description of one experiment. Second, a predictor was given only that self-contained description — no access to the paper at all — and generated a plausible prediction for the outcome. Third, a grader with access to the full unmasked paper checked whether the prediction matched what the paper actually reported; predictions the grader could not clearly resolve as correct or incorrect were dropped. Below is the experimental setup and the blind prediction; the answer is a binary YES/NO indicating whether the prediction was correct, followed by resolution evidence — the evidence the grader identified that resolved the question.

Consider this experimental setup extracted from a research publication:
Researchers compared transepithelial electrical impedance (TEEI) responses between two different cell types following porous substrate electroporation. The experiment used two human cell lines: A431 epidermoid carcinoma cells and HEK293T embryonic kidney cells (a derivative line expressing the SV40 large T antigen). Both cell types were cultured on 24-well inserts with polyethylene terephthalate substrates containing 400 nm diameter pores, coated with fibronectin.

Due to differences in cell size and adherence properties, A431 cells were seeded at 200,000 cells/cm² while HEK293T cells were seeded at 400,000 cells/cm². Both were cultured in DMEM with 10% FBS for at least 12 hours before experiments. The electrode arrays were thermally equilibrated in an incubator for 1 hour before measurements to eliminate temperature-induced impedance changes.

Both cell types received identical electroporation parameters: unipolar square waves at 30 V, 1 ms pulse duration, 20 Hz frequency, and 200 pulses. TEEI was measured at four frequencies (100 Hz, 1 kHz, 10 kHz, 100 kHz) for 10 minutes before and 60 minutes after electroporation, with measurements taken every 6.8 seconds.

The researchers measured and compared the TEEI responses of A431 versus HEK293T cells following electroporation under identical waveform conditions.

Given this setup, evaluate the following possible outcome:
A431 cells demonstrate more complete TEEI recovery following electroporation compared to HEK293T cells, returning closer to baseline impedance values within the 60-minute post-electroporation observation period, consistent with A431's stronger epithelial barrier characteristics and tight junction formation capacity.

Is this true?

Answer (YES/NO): NO